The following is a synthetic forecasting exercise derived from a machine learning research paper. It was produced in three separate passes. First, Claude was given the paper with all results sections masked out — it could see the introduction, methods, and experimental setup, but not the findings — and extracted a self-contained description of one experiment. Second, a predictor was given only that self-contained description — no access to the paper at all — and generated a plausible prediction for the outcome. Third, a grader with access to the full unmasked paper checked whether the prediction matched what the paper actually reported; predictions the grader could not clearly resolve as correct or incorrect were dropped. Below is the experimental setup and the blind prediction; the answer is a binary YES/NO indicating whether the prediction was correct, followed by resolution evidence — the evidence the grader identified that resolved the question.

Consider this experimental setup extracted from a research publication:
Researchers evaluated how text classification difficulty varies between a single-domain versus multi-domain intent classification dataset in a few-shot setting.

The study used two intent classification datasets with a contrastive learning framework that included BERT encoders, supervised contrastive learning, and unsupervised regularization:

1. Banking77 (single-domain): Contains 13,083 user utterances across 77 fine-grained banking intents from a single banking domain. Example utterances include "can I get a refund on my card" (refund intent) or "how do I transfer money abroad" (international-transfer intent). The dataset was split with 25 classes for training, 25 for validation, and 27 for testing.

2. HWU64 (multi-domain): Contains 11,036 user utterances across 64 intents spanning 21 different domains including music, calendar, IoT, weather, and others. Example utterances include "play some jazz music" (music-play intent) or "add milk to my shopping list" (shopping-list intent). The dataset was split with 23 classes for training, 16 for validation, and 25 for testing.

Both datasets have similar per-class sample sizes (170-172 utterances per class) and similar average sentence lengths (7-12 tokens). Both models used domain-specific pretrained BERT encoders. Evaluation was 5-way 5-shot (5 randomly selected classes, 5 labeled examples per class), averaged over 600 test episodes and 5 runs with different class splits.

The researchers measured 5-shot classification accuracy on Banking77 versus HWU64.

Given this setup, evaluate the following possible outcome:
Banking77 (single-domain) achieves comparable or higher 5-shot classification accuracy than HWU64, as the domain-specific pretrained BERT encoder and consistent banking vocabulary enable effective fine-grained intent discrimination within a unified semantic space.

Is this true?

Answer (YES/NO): YES